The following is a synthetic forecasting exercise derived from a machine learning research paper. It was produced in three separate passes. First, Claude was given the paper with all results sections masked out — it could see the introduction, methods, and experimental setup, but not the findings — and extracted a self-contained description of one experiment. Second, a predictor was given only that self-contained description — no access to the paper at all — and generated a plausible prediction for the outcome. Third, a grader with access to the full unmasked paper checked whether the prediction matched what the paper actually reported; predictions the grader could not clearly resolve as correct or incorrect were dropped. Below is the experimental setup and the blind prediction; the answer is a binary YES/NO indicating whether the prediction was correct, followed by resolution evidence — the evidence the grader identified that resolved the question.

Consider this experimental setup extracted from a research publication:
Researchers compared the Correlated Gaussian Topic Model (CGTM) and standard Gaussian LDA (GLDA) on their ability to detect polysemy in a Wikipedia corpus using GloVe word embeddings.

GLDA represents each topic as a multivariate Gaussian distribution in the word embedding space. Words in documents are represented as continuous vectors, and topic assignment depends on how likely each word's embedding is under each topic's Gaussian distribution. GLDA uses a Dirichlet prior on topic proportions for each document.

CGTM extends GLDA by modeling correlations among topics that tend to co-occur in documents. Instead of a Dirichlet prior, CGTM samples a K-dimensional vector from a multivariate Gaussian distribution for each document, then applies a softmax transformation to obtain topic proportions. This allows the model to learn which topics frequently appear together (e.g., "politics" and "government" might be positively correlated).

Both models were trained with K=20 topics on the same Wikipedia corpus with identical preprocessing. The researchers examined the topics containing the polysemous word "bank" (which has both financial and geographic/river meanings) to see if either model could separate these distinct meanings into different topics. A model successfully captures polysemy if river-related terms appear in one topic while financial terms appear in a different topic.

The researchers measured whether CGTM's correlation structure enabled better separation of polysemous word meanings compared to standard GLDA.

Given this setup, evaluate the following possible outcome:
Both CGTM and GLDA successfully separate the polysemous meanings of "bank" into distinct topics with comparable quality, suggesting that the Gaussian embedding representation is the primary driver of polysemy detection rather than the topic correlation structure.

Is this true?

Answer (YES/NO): NO